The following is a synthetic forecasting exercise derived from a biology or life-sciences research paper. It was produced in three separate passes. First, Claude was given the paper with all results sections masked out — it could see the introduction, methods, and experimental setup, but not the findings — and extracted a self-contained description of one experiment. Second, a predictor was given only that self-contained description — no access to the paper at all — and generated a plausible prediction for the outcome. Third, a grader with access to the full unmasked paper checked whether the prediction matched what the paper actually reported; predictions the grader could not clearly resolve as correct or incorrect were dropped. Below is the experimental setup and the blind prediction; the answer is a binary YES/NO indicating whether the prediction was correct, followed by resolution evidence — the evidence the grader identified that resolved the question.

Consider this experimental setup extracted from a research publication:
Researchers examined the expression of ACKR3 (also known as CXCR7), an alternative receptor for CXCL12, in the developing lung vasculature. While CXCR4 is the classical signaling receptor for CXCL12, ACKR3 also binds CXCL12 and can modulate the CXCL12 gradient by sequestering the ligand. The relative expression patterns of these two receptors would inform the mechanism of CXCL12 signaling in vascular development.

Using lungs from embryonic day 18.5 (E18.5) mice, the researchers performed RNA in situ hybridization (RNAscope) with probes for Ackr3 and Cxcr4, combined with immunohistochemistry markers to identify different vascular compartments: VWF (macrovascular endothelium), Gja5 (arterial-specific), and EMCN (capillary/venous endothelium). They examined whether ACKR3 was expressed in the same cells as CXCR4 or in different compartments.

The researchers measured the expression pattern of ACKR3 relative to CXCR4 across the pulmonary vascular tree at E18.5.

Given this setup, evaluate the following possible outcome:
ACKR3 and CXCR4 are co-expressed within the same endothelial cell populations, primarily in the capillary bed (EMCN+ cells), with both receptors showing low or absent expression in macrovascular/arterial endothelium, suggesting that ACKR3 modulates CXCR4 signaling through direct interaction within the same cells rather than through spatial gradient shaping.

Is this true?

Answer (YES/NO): NO